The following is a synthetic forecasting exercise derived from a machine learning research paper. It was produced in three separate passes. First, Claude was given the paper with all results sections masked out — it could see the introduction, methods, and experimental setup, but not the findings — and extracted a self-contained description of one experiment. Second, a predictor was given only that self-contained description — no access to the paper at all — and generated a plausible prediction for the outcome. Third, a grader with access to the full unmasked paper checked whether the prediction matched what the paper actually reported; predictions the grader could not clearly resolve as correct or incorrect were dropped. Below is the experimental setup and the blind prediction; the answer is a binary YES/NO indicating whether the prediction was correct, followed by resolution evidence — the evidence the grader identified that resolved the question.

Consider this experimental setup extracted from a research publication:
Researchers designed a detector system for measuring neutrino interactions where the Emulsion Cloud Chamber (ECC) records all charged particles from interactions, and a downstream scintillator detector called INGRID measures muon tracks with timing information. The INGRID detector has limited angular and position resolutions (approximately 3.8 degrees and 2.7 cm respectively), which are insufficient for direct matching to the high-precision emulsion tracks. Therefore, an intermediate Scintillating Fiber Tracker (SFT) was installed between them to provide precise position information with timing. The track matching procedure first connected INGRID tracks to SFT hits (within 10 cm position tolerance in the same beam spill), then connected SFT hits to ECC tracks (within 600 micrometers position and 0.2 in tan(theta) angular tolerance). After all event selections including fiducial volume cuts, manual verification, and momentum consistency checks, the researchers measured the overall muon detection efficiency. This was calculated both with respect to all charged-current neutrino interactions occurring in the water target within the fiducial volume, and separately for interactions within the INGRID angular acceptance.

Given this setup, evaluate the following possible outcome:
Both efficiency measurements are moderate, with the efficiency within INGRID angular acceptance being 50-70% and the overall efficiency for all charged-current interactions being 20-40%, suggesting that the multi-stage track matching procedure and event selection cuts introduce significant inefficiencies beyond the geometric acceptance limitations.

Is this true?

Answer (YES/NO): YES